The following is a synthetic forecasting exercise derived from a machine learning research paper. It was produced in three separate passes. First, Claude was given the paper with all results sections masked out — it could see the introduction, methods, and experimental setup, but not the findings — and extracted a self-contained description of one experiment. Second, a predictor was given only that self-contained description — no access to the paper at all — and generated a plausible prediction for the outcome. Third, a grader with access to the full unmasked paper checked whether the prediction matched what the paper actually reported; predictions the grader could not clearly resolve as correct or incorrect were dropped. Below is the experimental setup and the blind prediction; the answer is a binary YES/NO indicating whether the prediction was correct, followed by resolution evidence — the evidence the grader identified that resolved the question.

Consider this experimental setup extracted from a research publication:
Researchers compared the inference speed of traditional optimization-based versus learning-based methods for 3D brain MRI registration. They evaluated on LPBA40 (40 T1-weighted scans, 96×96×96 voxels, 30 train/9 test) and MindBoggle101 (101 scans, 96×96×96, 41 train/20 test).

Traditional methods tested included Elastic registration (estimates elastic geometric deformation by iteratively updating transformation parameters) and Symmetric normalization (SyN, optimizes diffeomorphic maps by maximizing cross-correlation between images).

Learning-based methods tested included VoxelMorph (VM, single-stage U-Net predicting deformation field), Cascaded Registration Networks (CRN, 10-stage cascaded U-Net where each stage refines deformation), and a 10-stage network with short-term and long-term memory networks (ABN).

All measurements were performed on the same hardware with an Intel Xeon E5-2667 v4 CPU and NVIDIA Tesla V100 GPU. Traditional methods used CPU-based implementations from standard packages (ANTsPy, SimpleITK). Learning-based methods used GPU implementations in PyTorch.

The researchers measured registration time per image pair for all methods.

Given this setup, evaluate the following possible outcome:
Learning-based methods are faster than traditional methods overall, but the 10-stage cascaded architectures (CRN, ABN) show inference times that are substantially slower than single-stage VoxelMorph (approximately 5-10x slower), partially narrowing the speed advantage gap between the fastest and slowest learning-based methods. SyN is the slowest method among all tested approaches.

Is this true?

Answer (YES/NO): NO